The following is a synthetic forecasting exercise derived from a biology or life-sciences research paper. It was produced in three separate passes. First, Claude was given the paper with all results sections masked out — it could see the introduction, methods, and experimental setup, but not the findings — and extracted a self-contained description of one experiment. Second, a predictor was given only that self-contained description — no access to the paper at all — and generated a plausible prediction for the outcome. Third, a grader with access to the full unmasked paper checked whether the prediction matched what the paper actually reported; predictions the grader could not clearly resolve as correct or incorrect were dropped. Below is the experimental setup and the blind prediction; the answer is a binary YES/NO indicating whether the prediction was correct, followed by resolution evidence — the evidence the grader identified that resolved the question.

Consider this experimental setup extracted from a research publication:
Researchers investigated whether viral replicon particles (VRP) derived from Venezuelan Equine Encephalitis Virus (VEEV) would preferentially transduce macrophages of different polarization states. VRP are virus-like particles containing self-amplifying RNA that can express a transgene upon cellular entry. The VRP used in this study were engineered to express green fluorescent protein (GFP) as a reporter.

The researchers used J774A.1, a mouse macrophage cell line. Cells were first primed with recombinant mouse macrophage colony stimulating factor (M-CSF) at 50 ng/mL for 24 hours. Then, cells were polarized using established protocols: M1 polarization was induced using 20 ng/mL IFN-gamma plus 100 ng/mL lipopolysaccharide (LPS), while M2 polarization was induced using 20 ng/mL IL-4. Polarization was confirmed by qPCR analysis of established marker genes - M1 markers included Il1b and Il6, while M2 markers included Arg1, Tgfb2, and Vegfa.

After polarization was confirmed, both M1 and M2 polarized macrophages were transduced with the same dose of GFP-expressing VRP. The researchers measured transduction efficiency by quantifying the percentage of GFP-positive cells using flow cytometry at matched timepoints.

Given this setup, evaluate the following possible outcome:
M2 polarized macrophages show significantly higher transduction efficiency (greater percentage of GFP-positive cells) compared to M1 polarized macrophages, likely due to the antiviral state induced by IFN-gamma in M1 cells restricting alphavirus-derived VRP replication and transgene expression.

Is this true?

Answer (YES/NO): YES